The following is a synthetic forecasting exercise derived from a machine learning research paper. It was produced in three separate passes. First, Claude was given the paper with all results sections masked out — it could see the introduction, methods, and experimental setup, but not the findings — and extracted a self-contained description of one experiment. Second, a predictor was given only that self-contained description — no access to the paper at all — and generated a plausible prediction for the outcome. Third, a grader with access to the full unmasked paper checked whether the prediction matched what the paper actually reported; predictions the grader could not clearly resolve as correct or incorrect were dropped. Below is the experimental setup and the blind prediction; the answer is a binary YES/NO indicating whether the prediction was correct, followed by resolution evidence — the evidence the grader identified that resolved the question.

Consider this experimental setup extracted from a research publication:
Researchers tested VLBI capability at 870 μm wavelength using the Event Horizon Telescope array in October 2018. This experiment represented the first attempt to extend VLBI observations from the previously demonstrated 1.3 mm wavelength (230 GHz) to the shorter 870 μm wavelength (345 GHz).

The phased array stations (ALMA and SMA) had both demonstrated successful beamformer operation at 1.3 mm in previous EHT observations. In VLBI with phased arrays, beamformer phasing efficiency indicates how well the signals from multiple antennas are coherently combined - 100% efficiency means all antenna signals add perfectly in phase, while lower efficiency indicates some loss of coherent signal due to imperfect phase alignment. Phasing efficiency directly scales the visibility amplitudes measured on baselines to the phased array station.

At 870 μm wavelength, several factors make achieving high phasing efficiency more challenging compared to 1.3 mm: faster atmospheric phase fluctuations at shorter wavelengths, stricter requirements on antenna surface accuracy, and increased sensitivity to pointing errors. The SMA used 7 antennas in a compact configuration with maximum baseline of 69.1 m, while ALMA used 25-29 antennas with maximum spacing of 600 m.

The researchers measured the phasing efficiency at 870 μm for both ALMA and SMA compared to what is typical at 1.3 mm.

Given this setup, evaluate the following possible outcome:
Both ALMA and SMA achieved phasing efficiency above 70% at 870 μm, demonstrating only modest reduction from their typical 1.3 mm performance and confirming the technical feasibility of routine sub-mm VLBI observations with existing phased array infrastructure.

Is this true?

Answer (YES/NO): NO